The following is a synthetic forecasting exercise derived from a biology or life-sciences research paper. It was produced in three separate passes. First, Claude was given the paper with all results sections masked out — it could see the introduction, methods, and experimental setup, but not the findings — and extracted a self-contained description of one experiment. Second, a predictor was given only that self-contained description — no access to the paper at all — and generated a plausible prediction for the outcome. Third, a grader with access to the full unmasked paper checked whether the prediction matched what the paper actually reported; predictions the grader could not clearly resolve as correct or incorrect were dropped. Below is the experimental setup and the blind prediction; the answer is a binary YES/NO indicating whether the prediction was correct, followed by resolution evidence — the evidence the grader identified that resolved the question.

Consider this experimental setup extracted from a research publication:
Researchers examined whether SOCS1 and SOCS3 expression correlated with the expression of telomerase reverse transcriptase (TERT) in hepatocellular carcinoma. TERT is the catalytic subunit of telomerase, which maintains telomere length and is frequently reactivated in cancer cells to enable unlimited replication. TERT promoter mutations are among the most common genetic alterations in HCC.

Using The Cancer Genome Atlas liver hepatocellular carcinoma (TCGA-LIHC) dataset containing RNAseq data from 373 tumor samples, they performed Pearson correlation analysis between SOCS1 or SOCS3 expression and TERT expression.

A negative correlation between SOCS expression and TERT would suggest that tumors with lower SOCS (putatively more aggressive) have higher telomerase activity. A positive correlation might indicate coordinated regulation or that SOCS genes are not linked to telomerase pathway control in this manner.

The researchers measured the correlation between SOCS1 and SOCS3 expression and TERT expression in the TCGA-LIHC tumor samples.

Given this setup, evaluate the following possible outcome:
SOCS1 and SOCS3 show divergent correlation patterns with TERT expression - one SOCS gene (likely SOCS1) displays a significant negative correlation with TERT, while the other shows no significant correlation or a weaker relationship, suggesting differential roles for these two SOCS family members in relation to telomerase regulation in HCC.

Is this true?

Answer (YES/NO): NO